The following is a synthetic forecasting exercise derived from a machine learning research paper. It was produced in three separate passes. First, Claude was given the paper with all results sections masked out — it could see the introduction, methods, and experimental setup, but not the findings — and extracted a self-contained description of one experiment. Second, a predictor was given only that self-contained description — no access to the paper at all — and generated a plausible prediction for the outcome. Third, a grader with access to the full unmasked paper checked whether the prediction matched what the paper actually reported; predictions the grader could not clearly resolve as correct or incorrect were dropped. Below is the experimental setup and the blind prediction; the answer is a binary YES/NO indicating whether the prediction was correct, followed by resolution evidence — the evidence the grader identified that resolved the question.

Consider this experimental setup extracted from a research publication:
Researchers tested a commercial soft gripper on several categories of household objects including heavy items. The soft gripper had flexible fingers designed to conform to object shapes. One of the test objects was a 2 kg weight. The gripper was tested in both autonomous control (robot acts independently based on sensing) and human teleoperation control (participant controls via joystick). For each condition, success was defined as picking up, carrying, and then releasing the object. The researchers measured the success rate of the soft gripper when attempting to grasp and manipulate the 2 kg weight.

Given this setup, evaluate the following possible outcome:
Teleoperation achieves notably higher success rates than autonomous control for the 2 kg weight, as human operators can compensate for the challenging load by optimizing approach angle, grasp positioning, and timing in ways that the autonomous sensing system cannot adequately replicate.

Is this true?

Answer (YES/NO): NO